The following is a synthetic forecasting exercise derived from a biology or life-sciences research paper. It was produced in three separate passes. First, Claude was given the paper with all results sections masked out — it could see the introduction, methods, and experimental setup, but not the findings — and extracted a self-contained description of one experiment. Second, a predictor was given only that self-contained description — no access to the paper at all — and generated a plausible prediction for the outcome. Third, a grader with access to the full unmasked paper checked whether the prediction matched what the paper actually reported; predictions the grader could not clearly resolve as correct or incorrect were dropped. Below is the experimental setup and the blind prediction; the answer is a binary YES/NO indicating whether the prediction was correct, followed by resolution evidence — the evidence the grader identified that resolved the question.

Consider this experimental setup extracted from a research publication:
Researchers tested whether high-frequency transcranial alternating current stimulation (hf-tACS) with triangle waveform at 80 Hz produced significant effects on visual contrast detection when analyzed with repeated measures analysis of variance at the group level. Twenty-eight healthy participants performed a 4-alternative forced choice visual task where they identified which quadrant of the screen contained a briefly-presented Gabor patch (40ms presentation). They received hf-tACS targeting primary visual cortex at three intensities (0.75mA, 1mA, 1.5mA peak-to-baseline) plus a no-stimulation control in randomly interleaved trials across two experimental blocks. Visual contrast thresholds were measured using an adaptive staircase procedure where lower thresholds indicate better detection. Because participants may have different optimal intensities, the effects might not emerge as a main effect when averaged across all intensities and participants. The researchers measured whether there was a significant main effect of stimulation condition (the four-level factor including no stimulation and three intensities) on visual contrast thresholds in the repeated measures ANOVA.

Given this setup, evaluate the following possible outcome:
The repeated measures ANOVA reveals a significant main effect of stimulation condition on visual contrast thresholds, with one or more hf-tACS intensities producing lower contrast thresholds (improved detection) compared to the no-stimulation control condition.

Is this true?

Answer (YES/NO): YES